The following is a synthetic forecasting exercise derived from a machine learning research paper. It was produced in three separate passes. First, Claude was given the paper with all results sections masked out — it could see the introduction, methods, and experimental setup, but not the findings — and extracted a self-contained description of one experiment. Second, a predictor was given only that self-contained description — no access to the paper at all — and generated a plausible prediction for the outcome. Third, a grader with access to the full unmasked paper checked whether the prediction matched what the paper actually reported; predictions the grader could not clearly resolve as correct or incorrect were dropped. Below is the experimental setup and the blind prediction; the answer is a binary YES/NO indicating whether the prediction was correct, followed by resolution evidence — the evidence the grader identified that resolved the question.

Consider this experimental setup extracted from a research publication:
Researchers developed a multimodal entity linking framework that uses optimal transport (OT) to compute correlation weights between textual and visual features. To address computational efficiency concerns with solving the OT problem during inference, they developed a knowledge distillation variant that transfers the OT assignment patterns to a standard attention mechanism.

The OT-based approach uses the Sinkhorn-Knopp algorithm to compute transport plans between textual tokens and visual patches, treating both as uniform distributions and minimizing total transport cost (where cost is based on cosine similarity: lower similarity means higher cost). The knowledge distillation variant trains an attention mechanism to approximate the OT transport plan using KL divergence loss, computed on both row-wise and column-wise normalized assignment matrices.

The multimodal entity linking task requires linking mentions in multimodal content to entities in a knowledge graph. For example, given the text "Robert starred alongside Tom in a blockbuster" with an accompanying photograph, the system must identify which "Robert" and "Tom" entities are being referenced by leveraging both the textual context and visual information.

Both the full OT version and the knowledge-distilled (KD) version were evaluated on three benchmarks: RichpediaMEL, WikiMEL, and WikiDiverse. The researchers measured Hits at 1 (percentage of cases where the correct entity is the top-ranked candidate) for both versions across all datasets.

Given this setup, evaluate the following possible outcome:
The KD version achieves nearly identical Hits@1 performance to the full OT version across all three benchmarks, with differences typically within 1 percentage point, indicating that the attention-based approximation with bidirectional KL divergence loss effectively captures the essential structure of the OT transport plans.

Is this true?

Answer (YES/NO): YES